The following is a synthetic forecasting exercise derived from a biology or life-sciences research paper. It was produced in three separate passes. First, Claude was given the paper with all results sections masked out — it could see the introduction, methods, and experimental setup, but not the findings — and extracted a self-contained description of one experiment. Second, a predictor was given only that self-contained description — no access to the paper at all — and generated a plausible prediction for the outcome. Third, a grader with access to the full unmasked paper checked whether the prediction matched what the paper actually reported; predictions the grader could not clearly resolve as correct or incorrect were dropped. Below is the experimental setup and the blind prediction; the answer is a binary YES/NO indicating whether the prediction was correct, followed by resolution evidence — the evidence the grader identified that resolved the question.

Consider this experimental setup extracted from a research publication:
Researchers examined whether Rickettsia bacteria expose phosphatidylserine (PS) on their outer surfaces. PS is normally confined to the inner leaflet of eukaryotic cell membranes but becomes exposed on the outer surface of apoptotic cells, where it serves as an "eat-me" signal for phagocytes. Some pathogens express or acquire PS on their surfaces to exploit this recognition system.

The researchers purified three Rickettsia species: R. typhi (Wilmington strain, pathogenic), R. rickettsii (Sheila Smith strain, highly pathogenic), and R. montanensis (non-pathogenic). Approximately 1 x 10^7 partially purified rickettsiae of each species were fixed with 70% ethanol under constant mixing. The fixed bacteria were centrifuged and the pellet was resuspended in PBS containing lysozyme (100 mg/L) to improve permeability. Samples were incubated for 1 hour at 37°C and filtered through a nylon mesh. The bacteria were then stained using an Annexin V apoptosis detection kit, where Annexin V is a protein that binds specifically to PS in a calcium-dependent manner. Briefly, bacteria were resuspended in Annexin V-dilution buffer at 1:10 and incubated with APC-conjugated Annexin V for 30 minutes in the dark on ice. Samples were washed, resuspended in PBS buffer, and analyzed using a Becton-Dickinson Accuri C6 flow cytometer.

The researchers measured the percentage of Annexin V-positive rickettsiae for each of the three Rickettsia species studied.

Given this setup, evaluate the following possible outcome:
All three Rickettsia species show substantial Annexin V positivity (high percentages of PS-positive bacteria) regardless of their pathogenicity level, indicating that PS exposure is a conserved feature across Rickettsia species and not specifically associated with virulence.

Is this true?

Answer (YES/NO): YES